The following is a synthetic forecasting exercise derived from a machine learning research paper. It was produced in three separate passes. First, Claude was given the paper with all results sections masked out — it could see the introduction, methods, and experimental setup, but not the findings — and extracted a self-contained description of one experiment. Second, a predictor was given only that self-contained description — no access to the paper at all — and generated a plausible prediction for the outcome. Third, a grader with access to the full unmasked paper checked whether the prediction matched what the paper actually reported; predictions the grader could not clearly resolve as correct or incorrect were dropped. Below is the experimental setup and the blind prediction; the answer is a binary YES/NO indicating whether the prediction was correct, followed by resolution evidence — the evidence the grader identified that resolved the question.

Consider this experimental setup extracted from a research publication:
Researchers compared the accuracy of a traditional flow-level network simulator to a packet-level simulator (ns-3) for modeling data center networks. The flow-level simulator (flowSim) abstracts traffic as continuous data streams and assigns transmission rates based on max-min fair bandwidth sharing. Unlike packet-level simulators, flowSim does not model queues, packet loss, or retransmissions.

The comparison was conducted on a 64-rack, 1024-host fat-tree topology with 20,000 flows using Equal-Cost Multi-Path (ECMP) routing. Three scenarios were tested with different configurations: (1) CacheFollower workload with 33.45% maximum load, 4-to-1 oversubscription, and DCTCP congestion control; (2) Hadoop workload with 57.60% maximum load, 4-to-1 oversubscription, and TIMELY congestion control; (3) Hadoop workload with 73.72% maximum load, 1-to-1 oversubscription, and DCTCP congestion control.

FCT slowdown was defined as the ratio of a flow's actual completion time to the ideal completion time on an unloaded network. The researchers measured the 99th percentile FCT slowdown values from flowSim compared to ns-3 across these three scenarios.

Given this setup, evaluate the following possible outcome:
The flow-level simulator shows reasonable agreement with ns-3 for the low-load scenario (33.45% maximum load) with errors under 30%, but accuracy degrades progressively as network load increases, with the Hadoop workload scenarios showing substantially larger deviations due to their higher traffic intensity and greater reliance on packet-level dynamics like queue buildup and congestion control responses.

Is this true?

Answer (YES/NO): NO